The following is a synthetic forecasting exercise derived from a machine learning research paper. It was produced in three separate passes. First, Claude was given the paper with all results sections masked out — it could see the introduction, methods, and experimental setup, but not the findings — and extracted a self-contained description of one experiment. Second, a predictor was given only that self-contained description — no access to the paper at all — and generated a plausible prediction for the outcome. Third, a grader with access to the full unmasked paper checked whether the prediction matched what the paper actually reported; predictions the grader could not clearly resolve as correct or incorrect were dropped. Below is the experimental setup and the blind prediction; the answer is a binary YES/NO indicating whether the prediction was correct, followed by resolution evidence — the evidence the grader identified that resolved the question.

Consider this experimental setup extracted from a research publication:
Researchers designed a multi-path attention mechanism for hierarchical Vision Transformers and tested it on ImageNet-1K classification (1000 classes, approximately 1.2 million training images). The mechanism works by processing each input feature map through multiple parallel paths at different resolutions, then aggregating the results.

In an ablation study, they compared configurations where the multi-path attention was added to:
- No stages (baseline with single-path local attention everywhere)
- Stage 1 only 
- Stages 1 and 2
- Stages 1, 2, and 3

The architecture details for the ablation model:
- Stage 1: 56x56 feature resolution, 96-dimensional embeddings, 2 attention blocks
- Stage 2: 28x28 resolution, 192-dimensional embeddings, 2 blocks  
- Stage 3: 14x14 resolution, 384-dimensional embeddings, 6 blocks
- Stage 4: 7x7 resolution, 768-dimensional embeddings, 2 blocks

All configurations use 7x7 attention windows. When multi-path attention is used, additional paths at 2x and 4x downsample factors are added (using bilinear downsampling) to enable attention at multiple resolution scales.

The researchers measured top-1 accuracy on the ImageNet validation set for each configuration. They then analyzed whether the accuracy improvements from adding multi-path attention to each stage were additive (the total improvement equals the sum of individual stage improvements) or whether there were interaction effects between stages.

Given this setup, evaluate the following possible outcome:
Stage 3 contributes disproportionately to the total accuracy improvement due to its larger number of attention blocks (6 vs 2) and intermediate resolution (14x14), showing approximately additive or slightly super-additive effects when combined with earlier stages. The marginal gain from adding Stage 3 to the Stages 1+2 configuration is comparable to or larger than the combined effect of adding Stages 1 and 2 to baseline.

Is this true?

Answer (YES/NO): YES